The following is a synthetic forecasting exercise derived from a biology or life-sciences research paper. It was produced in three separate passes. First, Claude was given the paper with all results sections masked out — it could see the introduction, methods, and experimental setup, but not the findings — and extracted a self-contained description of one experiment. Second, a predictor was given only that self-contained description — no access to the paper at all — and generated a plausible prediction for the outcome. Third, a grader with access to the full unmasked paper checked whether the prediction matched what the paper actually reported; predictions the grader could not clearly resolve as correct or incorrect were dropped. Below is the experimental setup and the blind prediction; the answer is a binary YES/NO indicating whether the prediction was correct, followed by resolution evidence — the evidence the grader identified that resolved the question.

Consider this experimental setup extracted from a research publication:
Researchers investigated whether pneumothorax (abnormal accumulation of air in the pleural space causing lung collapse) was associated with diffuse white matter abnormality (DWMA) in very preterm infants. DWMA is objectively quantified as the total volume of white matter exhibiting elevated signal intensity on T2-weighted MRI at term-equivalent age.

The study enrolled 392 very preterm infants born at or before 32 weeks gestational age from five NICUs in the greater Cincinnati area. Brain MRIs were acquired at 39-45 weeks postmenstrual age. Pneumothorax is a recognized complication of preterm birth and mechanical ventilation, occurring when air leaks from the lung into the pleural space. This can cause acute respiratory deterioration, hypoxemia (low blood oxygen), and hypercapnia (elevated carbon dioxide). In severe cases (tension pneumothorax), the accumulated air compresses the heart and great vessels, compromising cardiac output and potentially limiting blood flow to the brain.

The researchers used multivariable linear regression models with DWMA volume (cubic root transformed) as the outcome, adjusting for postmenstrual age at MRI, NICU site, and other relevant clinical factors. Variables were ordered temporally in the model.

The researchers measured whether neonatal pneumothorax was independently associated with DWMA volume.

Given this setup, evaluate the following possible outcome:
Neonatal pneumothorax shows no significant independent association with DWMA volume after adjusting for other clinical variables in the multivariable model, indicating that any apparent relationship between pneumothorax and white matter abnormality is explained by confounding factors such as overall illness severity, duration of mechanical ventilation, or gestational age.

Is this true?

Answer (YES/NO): NO